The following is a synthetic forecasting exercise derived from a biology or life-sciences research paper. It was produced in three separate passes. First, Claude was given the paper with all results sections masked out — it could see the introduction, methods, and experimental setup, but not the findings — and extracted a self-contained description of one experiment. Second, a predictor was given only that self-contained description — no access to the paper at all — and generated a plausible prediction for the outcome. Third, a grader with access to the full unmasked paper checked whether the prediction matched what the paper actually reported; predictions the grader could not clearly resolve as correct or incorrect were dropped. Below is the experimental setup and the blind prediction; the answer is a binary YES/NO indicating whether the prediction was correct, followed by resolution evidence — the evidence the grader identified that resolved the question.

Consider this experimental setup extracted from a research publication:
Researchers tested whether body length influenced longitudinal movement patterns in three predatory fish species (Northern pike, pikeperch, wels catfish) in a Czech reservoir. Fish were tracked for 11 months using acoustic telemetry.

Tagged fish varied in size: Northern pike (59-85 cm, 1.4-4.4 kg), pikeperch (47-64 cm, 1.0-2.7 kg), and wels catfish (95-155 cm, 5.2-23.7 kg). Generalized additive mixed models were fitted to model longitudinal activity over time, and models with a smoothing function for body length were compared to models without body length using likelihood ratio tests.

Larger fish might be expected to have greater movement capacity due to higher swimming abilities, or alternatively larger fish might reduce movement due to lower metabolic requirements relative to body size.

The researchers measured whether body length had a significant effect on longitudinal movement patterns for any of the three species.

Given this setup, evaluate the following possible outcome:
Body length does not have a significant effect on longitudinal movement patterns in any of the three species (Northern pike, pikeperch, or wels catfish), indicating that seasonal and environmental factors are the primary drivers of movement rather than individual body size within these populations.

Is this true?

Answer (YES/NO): YES